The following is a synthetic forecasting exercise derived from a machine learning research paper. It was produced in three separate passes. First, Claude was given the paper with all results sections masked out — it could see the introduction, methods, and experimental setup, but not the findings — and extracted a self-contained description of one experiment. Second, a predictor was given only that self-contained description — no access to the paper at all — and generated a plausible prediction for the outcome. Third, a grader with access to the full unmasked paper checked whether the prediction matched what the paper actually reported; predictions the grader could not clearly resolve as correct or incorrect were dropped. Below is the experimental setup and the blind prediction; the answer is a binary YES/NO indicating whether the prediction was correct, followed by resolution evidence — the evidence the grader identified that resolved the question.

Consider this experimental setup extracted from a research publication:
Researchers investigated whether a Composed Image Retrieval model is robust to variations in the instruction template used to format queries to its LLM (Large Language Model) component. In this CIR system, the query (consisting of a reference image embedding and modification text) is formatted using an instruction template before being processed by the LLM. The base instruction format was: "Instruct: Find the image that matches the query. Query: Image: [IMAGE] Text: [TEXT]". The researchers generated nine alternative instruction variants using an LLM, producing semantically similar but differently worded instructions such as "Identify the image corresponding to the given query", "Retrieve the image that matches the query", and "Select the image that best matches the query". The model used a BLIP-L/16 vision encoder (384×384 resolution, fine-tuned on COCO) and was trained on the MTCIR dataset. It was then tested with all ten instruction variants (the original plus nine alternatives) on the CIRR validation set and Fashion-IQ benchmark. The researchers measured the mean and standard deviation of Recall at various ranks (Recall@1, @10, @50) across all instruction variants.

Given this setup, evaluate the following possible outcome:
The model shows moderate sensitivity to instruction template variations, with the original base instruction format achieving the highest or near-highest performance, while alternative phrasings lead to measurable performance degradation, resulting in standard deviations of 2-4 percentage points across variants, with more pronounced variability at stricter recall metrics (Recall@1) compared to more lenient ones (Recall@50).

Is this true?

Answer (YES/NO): NO